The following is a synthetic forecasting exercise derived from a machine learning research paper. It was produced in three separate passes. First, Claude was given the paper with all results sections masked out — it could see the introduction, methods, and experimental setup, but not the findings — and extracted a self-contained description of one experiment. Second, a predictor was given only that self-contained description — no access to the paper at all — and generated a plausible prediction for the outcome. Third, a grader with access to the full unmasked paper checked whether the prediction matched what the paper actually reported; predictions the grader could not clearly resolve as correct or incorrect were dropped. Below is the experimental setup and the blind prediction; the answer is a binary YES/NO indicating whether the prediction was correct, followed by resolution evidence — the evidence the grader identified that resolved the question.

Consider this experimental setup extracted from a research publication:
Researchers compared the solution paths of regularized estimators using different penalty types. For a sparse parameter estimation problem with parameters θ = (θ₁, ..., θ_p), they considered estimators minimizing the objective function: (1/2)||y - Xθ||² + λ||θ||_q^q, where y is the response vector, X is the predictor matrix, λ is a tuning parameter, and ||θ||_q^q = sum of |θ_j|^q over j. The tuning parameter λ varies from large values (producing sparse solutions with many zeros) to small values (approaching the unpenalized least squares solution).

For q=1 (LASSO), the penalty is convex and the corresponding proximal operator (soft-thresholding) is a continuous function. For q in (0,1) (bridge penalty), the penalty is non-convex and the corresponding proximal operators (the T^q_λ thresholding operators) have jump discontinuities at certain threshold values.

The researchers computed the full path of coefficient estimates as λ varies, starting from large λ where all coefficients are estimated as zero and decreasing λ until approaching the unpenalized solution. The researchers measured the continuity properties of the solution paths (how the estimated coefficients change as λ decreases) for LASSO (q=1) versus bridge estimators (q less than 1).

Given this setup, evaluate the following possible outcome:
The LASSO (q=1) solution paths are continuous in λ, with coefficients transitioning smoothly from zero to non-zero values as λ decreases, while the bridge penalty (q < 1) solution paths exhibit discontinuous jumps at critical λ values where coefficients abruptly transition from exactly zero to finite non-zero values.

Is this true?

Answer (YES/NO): YES